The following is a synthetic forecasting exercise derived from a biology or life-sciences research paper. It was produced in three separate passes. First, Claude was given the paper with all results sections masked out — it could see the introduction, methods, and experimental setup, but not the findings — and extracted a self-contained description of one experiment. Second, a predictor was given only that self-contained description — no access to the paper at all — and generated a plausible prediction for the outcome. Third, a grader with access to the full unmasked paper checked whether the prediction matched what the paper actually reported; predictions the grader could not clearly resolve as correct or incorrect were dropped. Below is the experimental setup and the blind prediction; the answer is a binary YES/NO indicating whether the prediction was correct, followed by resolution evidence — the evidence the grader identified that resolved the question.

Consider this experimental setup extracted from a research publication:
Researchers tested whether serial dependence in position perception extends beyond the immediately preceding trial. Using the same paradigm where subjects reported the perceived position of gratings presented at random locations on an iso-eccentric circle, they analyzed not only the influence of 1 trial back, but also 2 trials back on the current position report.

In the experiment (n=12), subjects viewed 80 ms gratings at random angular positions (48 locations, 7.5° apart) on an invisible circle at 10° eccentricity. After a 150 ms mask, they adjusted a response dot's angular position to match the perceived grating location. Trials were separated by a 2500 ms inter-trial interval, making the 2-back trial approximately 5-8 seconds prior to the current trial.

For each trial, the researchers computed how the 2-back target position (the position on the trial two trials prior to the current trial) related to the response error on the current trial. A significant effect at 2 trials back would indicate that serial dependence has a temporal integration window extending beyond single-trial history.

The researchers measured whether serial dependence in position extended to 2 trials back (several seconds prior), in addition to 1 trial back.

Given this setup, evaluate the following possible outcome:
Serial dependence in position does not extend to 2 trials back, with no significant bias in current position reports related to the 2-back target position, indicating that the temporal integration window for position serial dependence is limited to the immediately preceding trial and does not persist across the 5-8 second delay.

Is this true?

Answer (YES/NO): NO